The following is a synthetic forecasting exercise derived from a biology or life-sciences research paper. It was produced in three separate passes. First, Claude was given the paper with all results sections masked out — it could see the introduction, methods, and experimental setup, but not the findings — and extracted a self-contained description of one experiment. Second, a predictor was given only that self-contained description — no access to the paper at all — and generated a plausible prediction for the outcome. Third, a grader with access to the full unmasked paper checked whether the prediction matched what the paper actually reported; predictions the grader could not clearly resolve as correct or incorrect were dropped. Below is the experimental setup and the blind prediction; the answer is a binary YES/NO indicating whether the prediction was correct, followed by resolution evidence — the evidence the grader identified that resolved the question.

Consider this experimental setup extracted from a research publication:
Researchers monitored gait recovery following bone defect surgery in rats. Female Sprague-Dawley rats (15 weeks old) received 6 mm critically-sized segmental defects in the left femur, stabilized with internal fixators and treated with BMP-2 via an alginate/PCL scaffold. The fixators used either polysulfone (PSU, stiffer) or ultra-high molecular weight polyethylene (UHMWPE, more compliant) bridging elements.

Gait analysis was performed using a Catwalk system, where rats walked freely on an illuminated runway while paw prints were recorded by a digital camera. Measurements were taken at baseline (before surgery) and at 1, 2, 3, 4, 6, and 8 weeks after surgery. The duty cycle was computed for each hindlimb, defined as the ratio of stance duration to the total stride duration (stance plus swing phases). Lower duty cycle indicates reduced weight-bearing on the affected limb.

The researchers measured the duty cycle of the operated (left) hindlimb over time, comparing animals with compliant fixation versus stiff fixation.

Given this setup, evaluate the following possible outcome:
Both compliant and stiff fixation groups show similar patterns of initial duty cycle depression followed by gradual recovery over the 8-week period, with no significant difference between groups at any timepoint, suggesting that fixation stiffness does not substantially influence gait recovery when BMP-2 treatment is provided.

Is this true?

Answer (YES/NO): YES